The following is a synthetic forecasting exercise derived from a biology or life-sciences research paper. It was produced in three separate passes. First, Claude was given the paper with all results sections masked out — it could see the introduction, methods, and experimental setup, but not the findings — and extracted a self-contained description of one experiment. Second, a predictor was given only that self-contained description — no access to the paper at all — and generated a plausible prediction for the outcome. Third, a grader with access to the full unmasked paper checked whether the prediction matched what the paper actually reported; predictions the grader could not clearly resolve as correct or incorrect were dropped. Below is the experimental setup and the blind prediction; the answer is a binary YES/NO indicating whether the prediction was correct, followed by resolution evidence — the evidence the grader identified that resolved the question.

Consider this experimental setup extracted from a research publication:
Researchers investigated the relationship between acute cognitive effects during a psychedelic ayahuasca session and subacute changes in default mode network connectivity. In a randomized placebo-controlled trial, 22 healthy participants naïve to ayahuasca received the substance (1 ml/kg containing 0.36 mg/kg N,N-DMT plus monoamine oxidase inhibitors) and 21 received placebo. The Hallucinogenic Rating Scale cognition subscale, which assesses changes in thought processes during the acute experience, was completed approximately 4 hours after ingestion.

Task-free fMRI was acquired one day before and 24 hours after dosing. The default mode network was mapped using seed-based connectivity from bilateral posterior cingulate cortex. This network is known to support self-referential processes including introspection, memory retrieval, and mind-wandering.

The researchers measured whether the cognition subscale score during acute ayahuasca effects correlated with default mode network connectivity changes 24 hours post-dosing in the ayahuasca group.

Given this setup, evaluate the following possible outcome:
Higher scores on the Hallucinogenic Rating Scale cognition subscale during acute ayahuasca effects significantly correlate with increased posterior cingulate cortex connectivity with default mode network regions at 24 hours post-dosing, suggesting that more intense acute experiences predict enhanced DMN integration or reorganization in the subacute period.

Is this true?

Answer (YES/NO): NO